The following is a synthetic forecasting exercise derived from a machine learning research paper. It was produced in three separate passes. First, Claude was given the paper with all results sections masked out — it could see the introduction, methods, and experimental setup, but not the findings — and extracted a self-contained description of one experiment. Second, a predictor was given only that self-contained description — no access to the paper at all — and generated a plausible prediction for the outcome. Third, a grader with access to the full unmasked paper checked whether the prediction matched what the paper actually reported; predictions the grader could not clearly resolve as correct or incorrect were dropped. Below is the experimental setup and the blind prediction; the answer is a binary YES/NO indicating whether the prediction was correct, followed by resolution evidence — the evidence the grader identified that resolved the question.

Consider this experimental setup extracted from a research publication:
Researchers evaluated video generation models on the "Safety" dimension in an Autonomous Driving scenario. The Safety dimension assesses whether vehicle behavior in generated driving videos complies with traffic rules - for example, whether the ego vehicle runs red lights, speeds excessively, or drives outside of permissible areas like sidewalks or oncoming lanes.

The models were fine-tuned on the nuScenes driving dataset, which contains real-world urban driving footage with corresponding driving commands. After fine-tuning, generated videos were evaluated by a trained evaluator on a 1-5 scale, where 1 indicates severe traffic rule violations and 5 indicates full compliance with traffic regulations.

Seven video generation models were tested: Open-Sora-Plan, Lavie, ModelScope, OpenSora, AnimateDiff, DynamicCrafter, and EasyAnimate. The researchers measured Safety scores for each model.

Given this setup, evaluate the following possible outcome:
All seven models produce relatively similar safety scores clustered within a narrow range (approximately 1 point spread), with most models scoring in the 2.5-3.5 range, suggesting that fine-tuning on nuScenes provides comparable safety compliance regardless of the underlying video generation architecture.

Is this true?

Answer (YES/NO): NO